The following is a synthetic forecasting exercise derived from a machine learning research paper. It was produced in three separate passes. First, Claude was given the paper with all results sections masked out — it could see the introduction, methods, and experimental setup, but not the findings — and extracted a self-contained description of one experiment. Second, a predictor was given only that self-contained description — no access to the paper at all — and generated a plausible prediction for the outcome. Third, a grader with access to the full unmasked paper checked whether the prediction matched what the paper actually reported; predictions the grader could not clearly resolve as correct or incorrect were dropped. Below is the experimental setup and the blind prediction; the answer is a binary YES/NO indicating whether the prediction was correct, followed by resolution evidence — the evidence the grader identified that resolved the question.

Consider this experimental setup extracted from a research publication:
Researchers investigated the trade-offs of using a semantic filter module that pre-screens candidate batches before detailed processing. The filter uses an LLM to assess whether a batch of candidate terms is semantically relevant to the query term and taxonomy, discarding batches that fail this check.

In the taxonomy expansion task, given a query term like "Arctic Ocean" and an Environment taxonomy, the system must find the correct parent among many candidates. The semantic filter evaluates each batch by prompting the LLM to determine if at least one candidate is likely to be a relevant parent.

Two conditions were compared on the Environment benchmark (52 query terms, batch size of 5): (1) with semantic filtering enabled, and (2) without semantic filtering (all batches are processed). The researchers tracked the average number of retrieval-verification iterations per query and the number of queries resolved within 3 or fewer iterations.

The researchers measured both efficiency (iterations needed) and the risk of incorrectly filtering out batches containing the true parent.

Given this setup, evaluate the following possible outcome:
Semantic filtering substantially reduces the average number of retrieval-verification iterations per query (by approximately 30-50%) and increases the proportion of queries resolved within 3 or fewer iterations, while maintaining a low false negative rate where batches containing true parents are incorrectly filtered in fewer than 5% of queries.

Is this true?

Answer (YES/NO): NO